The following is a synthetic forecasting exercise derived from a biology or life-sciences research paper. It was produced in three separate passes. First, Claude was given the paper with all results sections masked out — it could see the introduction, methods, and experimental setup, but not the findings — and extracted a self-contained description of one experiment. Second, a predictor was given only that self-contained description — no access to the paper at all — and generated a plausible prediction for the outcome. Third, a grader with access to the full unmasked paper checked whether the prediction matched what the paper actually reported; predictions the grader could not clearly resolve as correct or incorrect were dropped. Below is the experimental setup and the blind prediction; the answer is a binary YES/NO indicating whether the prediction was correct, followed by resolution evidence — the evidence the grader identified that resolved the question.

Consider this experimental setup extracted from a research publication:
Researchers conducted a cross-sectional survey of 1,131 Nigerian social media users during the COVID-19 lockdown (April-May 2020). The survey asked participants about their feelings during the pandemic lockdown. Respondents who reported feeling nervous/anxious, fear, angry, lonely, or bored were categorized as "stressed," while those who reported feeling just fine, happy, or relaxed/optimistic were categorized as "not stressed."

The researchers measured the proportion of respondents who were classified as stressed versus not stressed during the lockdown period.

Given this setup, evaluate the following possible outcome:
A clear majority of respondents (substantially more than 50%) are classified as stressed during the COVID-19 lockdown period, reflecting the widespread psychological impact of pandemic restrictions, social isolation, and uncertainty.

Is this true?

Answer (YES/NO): YES